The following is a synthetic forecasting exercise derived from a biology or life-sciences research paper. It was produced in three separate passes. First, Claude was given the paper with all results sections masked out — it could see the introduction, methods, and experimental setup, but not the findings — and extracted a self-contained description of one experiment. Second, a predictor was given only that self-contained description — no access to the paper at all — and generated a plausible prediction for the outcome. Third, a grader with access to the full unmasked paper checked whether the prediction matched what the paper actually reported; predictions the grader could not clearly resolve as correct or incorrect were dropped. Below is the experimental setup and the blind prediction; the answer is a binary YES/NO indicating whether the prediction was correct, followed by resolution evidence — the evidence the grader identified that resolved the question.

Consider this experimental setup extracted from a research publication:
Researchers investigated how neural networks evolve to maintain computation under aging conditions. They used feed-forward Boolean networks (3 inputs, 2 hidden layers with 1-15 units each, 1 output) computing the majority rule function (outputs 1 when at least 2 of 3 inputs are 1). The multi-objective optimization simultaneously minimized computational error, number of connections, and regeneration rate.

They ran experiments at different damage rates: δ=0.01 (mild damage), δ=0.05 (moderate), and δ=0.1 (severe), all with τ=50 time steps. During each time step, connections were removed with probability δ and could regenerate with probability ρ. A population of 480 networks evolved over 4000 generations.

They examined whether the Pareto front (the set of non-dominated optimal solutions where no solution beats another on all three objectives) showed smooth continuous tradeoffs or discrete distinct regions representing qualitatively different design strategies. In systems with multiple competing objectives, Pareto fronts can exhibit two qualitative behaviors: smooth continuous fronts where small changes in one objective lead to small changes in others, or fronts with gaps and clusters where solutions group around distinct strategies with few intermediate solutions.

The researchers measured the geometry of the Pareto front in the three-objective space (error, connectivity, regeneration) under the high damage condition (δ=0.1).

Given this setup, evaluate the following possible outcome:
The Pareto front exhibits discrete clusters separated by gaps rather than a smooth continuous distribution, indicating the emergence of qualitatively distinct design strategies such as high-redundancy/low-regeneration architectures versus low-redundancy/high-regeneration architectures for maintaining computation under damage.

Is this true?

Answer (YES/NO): YES